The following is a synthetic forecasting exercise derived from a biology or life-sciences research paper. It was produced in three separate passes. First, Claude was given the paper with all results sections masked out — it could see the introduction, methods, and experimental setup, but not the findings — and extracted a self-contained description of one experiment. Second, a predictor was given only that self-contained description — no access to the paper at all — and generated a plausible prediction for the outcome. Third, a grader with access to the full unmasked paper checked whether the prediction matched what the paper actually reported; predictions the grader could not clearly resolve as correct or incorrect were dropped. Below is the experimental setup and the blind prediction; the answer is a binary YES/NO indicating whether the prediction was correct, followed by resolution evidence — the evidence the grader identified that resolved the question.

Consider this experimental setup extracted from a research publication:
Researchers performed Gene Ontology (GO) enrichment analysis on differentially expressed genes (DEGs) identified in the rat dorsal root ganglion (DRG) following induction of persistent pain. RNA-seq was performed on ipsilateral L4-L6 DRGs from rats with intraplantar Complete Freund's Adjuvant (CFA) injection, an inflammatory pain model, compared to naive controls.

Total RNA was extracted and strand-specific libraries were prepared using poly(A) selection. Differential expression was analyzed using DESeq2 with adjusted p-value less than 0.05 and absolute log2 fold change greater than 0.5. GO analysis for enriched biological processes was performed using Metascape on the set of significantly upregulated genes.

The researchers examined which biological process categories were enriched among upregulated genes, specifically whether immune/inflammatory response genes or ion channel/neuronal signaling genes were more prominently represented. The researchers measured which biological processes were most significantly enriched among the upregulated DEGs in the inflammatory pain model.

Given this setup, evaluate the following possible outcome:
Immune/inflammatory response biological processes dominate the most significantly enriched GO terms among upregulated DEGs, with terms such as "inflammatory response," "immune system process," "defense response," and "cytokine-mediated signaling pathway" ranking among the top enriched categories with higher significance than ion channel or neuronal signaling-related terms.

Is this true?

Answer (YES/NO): NO